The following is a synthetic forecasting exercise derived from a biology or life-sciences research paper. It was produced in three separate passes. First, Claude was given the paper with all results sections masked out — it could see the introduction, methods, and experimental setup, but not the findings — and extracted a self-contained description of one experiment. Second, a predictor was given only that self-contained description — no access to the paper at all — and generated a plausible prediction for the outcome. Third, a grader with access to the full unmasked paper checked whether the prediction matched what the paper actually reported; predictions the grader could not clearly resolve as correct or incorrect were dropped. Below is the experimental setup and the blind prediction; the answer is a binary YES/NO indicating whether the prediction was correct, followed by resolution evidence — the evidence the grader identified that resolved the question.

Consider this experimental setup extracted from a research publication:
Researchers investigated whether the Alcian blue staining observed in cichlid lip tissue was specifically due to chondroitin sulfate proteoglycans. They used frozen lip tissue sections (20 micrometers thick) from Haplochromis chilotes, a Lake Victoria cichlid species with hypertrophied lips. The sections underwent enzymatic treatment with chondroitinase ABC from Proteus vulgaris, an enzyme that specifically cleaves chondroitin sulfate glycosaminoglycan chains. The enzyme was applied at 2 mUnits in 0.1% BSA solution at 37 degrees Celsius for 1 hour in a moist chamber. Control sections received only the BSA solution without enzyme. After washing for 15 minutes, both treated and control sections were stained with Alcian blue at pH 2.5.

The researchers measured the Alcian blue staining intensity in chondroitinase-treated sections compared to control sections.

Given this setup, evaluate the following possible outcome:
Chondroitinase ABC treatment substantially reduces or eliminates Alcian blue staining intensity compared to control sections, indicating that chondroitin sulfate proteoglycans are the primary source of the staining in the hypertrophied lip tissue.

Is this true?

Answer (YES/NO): YES